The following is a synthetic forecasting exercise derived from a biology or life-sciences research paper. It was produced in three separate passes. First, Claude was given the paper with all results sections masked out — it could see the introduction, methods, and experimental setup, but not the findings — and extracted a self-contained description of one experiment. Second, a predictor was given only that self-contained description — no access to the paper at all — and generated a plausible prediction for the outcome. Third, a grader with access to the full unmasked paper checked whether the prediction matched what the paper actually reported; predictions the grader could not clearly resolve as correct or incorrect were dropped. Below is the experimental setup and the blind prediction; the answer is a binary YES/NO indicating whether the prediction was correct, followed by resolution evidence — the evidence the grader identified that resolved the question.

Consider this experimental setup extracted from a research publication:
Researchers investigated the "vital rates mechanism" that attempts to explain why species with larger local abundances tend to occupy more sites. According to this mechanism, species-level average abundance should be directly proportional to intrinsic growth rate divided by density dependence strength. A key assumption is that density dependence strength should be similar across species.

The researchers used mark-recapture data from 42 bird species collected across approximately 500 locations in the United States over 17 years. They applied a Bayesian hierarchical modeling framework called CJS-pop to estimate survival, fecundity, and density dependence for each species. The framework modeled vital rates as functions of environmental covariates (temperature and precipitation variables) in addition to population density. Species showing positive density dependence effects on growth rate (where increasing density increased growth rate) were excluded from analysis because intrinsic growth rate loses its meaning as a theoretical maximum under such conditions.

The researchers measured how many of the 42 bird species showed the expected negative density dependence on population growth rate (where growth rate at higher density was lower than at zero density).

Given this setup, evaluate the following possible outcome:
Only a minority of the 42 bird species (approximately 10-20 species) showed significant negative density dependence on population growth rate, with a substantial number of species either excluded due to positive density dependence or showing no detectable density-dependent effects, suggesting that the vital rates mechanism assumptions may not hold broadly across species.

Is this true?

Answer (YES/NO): YES